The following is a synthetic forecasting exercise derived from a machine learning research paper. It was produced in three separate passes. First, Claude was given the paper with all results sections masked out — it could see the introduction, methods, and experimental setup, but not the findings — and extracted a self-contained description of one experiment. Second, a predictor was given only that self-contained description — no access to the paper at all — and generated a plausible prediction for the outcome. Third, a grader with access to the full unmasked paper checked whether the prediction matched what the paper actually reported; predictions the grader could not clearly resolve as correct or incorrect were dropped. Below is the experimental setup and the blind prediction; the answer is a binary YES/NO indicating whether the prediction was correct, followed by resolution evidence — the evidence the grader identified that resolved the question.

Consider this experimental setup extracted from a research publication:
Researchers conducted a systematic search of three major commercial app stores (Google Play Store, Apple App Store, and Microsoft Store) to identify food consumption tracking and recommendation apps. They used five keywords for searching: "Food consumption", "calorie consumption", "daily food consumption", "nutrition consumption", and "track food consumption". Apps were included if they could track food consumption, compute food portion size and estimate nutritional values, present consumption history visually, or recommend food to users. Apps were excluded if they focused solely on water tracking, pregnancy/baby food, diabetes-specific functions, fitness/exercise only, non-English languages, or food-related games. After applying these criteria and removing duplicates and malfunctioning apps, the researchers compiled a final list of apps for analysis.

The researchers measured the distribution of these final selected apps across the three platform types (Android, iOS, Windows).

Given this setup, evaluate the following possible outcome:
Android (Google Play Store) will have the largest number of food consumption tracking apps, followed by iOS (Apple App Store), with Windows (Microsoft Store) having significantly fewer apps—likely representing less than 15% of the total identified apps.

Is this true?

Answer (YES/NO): NO